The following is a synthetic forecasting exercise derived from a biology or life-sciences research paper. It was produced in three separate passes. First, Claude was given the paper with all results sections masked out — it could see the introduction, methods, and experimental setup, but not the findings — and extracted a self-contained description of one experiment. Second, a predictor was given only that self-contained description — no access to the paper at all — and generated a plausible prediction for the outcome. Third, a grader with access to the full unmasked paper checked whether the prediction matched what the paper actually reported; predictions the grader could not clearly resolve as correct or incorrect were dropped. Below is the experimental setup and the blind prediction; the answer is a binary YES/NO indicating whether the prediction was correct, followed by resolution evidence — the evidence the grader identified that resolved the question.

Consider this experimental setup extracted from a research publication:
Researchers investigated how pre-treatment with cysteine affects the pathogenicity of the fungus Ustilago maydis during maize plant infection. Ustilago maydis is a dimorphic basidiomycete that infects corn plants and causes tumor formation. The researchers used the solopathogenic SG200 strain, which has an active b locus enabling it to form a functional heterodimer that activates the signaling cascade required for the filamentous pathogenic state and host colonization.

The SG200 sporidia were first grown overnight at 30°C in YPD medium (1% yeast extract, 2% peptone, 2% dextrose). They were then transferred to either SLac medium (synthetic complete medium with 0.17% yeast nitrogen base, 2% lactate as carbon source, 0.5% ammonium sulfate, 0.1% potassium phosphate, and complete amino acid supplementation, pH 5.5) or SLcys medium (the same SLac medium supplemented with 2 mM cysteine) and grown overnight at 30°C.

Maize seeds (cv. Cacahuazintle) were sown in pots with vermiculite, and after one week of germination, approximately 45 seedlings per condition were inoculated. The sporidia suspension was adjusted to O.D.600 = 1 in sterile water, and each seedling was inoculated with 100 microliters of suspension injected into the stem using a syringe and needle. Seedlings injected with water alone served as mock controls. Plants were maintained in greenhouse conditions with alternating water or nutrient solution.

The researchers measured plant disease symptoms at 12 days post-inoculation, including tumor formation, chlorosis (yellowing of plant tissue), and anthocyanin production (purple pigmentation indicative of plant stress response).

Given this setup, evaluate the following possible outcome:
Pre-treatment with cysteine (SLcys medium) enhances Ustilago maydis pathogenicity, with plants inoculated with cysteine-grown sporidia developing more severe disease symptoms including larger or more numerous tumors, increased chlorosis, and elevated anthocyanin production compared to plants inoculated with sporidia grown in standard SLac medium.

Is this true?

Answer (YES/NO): YES